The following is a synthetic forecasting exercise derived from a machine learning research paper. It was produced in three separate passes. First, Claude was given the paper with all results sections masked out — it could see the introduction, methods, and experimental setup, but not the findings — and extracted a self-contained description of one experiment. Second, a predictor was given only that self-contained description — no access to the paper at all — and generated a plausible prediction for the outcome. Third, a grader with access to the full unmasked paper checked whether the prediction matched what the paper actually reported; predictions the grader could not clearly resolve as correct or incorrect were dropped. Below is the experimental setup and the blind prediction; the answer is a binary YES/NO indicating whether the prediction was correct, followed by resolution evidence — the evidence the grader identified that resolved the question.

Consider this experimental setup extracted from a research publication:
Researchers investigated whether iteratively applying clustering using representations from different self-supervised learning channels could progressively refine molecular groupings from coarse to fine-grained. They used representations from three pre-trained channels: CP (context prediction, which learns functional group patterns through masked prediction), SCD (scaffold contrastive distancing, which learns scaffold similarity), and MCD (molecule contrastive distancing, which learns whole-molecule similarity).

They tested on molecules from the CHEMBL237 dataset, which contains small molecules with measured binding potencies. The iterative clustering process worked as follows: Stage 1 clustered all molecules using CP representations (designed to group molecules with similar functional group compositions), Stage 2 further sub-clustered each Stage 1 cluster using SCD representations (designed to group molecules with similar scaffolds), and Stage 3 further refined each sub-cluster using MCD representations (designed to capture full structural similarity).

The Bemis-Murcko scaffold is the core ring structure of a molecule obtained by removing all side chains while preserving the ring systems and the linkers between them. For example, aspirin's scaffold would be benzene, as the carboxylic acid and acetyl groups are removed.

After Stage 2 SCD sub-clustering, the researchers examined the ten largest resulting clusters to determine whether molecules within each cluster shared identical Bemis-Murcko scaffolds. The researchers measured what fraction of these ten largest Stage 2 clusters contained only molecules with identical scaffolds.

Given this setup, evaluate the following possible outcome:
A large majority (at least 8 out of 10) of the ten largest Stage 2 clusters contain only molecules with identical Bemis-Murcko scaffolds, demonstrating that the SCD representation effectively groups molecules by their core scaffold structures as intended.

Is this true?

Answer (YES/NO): NO